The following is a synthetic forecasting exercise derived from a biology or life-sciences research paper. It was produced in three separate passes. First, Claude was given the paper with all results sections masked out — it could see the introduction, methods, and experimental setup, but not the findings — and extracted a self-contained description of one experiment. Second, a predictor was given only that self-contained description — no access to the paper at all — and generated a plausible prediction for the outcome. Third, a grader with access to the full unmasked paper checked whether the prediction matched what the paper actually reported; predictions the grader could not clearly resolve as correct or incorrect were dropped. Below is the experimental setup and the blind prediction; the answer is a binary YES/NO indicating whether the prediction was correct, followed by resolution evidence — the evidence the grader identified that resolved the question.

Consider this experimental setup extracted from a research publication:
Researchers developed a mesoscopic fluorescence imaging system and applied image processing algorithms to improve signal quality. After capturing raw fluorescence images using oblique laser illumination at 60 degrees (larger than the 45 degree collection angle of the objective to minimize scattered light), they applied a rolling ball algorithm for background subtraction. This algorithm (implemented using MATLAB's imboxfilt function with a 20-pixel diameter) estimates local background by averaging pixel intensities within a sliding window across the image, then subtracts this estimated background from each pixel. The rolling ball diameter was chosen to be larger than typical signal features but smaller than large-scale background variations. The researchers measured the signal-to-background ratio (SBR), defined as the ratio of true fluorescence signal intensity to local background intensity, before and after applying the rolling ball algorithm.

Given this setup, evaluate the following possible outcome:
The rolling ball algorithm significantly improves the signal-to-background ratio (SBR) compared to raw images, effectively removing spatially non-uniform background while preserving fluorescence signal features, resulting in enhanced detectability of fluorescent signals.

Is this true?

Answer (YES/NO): YES